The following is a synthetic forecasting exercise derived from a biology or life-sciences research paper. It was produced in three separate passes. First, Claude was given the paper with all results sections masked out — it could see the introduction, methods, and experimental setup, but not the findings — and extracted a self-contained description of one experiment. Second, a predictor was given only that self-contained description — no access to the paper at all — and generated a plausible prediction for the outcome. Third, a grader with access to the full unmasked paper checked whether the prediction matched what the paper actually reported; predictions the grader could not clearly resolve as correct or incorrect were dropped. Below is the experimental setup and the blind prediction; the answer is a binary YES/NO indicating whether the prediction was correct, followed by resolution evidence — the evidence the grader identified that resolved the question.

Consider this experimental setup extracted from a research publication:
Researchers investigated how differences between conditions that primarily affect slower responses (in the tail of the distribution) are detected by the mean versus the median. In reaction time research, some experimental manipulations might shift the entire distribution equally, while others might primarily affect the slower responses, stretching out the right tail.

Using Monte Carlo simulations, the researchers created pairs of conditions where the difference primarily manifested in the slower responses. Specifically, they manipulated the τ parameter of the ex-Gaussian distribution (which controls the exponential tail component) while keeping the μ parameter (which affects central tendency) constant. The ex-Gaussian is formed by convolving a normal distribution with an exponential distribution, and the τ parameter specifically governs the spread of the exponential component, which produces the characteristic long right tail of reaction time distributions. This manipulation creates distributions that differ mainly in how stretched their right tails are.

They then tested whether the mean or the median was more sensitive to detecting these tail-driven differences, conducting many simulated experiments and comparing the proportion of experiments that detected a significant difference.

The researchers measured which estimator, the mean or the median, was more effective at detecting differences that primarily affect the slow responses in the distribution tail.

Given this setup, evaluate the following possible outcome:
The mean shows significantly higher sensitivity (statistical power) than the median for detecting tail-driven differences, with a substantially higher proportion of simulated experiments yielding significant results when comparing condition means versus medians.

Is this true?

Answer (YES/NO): YES